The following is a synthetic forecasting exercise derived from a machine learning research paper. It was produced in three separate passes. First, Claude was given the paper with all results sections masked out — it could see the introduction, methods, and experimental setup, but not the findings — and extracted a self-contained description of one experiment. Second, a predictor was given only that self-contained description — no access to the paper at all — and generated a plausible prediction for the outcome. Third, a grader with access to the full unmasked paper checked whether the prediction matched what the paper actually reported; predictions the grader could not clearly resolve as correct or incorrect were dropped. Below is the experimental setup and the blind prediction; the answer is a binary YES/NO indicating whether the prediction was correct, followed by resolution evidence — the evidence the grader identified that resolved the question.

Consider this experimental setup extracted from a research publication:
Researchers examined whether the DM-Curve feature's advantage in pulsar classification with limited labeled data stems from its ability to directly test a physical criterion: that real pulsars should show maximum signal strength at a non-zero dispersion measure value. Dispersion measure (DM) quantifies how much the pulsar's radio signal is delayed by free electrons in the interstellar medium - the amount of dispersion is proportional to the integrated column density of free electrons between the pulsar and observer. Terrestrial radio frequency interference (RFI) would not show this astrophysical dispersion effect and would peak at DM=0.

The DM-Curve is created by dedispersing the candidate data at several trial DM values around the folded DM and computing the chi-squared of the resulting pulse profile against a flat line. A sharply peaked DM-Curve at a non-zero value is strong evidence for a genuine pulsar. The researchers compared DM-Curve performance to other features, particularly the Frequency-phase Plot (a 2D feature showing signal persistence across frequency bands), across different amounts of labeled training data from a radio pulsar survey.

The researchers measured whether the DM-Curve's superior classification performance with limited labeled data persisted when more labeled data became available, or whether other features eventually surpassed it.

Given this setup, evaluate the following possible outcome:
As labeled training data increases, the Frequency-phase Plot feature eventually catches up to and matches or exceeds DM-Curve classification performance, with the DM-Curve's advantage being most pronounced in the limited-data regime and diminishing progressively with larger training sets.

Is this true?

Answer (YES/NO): YES